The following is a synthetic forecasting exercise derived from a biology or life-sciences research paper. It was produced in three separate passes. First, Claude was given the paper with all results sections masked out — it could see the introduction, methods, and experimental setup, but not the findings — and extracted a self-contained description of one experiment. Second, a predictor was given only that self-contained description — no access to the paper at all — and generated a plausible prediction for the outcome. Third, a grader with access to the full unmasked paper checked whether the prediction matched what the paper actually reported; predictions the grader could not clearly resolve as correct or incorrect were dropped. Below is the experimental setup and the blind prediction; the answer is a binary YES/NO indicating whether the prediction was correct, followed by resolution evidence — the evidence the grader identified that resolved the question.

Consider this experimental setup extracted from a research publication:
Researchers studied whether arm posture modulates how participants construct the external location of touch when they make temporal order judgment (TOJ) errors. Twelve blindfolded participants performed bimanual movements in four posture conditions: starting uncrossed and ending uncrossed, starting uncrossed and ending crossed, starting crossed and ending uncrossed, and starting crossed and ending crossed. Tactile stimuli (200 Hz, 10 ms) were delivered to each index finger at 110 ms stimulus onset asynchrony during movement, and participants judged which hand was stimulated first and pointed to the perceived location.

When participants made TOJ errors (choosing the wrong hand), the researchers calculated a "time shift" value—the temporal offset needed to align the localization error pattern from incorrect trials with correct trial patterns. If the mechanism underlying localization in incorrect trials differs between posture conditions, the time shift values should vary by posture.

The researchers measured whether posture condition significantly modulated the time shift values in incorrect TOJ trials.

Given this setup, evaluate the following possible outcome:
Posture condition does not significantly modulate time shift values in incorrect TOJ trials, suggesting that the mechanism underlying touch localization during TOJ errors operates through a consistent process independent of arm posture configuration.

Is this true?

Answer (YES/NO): YES